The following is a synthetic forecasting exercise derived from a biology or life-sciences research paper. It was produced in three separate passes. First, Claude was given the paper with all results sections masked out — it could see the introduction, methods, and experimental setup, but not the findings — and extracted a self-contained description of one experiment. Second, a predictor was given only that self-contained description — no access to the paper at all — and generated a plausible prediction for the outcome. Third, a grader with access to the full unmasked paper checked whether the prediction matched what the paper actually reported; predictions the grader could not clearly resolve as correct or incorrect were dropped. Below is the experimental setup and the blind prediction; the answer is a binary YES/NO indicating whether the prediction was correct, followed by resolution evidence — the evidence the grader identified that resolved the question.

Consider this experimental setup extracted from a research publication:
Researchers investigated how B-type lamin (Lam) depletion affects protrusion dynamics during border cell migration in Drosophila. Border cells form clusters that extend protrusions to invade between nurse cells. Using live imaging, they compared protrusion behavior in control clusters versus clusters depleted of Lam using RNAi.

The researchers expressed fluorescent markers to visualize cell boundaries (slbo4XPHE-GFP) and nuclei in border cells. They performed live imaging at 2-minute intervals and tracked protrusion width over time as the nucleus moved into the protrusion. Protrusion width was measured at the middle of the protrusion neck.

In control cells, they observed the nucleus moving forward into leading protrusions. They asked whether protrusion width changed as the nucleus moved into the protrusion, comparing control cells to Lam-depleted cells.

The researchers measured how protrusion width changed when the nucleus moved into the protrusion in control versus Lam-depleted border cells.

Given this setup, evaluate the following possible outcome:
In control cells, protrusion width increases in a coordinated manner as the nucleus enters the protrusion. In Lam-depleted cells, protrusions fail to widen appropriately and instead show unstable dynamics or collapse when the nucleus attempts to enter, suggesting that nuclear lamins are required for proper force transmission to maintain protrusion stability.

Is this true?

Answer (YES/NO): YES